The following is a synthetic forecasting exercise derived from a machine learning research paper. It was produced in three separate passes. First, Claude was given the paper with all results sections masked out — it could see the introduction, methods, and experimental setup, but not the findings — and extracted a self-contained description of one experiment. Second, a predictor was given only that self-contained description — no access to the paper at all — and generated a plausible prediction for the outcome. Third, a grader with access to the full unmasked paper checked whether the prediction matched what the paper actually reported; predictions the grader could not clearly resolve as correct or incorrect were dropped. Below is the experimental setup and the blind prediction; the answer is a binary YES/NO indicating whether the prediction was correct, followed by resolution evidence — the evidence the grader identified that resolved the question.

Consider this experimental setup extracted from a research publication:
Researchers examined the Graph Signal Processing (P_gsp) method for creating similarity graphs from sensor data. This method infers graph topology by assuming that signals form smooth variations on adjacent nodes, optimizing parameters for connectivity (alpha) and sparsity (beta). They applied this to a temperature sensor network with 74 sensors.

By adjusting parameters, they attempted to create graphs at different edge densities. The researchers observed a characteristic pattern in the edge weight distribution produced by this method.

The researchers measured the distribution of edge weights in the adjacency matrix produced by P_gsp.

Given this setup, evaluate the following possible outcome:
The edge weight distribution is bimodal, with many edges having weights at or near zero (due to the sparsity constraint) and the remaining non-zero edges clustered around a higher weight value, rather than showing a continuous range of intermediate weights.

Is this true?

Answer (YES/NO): YES